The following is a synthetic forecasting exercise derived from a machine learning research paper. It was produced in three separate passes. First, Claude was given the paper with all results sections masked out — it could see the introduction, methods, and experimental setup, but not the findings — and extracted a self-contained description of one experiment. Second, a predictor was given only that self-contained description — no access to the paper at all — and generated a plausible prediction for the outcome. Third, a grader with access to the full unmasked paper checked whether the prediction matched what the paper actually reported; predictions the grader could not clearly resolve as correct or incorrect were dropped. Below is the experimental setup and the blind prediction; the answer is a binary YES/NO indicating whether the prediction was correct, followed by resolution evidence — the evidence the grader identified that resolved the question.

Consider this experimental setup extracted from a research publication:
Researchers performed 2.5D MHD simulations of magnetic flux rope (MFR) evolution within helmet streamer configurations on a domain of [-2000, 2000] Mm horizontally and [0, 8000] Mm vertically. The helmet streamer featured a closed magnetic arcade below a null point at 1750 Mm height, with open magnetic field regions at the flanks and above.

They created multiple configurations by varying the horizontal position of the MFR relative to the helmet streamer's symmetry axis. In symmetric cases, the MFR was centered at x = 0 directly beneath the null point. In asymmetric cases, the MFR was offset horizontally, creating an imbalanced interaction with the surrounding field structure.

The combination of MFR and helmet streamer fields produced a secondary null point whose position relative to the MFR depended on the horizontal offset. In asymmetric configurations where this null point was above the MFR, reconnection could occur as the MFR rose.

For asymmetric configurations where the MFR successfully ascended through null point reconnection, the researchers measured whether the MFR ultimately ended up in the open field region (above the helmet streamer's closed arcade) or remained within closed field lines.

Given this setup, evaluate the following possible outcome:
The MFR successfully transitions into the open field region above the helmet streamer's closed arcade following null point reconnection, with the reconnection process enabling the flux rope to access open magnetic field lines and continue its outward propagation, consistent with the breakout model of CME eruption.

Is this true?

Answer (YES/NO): YES